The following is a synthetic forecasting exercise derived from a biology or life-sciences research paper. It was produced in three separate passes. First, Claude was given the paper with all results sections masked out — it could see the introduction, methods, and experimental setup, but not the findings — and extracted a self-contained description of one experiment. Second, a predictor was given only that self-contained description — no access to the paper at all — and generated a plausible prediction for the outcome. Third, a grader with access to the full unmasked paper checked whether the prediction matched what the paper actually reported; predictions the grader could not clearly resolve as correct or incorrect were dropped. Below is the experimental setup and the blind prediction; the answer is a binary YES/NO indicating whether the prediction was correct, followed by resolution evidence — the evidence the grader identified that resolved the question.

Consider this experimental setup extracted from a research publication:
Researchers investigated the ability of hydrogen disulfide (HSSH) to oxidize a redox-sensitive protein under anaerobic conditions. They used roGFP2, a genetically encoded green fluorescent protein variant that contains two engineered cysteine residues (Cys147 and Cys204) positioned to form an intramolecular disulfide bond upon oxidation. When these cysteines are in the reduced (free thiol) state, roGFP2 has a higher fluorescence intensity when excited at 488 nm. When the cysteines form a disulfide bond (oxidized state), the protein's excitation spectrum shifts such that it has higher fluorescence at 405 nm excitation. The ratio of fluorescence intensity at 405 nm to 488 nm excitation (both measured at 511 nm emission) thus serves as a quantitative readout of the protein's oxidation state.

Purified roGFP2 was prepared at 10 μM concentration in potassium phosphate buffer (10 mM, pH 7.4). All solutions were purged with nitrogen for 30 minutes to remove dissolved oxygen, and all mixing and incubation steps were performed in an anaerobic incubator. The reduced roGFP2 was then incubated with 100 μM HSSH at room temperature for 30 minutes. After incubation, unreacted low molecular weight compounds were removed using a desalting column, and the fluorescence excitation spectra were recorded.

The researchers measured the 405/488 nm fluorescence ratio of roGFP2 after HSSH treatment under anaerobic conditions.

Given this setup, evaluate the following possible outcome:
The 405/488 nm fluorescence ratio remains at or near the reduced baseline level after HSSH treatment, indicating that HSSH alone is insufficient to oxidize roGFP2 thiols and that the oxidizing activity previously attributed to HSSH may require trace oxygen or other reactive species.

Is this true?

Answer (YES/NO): NO